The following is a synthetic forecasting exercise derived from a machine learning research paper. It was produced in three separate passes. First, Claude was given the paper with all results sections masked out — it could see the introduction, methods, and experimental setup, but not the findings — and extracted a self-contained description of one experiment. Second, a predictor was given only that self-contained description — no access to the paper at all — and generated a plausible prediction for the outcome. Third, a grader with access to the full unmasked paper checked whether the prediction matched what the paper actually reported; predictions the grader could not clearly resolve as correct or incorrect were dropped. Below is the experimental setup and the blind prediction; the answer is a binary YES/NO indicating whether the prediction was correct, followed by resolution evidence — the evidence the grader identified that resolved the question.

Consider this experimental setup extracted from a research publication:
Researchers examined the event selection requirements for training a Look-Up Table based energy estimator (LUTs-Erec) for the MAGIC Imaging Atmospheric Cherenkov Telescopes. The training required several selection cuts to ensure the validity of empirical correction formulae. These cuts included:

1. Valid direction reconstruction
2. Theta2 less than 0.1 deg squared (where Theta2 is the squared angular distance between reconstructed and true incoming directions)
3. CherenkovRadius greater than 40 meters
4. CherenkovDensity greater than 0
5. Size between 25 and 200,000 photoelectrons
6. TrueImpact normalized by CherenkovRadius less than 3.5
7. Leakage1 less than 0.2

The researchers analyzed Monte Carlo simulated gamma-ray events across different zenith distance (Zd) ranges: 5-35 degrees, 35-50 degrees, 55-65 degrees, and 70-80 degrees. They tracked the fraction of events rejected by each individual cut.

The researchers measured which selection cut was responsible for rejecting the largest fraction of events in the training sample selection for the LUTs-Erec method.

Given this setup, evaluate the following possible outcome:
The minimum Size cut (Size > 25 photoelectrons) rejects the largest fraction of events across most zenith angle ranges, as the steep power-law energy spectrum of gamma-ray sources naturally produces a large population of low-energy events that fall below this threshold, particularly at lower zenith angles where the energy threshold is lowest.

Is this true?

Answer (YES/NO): NO